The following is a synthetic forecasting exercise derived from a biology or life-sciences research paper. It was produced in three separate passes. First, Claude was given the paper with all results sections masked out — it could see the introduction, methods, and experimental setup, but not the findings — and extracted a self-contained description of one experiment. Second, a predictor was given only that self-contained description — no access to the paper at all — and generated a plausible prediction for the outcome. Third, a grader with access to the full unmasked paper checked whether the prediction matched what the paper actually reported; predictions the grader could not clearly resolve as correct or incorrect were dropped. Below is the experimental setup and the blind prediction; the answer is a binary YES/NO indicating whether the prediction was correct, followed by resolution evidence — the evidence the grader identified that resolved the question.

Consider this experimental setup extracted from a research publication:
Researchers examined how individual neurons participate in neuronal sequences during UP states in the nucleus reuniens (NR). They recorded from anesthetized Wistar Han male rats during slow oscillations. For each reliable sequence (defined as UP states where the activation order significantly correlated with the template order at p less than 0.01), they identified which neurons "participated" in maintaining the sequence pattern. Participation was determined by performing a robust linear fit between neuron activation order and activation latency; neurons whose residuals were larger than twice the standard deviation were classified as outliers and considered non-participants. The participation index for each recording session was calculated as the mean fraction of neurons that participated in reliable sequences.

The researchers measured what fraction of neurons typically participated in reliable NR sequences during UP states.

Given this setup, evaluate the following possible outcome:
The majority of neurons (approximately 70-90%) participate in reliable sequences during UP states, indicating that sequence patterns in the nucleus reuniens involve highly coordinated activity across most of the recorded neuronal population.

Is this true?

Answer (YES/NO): NO